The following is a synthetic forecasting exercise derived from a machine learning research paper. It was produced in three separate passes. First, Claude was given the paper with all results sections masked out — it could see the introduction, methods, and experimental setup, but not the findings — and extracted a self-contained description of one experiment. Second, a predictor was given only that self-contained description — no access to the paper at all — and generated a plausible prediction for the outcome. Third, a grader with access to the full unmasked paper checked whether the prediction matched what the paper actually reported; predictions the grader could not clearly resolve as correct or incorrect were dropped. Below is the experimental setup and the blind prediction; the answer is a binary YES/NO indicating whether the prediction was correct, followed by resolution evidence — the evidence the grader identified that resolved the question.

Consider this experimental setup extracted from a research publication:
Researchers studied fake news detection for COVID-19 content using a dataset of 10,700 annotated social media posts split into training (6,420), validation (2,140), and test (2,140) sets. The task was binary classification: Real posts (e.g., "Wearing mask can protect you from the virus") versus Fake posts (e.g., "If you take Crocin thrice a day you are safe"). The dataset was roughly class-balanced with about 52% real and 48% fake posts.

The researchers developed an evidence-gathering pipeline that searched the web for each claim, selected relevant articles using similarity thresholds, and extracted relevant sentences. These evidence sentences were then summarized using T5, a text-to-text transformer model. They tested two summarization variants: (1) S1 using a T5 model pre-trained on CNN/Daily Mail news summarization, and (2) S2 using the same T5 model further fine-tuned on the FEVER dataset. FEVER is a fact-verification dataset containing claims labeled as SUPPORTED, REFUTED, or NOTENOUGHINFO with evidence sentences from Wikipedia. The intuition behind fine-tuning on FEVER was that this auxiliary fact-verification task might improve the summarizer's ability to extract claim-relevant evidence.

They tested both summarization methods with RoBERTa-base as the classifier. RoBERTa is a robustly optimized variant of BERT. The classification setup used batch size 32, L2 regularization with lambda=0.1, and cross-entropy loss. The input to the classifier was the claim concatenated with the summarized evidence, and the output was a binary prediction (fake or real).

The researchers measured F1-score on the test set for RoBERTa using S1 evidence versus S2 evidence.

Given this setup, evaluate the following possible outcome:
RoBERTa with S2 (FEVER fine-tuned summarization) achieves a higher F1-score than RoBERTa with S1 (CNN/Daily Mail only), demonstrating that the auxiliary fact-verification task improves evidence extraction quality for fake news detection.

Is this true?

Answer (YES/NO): NO